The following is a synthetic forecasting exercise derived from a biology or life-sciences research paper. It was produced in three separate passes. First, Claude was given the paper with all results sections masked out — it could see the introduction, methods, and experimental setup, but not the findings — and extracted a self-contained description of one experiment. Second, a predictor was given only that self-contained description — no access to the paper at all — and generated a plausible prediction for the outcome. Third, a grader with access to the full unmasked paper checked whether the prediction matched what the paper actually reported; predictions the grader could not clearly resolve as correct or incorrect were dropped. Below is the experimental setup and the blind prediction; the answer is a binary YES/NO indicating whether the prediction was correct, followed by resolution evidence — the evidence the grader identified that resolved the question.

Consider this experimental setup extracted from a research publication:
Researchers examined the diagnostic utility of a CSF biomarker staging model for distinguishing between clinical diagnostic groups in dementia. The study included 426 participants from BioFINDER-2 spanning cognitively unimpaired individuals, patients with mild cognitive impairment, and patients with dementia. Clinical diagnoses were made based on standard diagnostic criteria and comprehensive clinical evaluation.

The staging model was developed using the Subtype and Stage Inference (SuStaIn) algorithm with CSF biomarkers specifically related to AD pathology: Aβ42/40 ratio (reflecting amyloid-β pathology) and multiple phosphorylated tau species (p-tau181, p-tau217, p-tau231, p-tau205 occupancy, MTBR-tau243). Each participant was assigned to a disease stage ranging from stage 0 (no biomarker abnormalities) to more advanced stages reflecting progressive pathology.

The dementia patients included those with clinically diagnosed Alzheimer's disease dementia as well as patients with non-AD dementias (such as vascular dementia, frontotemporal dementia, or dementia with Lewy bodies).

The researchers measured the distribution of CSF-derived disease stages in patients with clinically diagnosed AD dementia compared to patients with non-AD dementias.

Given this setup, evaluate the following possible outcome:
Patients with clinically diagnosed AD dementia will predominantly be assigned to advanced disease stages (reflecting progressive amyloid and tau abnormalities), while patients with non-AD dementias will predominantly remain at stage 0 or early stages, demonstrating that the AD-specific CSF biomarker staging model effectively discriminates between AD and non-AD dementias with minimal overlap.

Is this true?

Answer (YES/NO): NO